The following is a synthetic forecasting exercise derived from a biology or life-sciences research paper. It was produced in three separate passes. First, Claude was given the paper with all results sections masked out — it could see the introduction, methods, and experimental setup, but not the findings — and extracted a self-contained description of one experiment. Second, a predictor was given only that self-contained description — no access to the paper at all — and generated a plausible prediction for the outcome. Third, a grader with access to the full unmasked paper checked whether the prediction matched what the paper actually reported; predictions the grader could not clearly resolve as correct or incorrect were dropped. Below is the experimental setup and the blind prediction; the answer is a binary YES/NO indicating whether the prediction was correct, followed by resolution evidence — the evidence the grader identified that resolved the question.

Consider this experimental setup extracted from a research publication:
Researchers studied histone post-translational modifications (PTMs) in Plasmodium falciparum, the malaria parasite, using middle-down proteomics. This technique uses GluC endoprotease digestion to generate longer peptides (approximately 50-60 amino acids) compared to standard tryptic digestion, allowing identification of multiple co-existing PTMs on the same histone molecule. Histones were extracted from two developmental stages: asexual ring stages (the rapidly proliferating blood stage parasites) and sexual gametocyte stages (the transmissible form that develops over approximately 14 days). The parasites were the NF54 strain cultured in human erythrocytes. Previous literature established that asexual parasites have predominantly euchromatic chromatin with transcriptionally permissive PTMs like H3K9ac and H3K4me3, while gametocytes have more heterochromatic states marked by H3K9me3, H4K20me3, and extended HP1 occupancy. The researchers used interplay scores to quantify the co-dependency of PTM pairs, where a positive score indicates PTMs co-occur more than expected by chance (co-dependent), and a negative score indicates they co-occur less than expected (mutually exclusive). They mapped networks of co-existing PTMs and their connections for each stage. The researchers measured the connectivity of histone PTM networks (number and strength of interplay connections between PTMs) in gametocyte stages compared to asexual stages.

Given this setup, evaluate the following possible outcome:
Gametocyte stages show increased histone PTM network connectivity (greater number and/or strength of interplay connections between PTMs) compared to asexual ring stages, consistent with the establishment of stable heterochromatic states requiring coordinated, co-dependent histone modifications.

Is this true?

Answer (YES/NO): YES